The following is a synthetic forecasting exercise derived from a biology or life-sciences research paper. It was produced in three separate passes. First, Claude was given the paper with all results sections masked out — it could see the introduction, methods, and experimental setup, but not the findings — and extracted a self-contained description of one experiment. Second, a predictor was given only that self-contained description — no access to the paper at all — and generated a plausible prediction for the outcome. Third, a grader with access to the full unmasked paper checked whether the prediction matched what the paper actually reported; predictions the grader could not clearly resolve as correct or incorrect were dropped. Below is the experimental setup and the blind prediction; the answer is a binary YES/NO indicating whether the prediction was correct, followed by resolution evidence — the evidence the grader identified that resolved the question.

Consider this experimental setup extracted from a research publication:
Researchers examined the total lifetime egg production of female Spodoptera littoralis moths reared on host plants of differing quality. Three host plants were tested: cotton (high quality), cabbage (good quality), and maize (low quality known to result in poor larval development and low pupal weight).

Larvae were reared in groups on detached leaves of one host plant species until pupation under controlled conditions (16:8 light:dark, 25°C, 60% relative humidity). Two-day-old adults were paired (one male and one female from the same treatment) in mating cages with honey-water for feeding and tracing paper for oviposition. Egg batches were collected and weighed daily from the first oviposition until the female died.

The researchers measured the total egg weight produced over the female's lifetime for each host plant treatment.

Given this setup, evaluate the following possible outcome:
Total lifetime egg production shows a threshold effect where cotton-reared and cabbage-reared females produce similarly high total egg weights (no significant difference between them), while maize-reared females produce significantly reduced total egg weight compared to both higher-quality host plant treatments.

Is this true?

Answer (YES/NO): YES